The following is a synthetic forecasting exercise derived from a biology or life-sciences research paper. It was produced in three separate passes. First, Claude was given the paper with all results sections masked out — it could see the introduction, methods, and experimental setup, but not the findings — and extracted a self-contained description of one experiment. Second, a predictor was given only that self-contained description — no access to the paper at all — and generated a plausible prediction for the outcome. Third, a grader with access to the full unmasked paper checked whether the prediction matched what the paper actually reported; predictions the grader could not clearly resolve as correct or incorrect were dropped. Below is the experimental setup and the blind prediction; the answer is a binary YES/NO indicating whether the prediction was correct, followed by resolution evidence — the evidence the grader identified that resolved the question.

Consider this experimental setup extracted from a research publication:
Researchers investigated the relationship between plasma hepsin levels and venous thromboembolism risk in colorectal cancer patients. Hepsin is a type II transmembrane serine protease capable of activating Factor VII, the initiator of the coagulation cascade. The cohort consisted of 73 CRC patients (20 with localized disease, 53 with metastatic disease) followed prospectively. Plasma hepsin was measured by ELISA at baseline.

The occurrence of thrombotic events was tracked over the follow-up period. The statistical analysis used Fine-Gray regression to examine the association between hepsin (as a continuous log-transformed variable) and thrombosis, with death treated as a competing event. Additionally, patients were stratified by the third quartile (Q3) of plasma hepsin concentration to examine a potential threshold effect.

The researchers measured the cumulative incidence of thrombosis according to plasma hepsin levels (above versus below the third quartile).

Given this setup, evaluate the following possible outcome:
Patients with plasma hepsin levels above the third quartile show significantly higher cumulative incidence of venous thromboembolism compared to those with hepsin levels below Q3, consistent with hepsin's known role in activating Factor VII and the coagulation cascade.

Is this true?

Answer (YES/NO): YES